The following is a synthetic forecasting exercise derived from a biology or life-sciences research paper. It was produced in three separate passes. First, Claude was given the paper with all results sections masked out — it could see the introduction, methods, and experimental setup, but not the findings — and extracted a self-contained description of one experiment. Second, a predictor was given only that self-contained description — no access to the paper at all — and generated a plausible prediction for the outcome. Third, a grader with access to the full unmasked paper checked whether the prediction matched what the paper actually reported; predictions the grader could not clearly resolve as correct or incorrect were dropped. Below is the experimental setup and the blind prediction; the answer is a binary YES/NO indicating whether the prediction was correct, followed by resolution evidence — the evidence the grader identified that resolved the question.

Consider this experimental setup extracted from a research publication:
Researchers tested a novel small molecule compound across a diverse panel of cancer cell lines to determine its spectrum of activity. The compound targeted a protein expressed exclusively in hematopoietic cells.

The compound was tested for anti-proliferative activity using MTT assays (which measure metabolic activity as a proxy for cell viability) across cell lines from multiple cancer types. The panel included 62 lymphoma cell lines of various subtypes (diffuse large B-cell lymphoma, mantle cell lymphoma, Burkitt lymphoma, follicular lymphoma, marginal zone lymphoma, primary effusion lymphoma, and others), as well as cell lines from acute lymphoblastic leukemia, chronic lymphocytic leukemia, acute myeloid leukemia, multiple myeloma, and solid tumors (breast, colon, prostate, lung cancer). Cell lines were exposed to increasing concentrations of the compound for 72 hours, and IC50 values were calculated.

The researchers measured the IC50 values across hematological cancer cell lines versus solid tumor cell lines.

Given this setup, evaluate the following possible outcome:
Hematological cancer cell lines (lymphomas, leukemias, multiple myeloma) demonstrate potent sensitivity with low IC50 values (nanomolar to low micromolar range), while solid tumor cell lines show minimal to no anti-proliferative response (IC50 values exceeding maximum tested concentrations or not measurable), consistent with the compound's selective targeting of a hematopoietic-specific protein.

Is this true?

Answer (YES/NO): YES